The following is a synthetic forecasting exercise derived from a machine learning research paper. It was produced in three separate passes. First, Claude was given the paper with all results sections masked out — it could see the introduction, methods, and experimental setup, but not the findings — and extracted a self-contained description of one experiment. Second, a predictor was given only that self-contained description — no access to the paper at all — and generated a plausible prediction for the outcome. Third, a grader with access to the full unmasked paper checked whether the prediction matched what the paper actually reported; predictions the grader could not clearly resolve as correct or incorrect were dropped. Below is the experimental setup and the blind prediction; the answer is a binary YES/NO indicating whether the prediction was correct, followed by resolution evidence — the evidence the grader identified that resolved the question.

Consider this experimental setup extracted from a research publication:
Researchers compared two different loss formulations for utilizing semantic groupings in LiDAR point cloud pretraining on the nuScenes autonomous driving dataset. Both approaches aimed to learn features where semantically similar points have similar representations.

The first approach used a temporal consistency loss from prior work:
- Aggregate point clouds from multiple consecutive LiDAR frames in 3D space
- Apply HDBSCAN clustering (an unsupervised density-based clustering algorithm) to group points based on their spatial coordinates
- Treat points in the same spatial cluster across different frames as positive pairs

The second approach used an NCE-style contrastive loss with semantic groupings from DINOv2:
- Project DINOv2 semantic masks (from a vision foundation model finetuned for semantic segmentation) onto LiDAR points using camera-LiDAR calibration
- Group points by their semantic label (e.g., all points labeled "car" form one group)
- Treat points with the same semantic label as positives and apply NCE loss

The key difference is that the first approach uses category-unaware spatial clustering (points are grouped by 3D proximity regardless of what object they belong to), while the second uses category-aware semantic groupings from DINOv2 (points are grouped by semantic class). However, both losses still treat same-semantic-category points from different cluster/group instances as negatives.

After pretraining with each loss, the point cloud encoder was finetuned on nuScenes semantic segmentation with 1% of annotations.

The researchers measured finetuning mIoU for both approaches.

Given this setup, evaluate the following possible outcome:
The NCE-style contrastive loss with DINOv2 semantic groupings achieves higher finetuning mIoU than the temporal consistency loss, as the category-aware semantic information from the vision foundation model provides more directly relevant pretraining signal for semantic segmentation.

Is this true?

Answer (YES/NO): YES